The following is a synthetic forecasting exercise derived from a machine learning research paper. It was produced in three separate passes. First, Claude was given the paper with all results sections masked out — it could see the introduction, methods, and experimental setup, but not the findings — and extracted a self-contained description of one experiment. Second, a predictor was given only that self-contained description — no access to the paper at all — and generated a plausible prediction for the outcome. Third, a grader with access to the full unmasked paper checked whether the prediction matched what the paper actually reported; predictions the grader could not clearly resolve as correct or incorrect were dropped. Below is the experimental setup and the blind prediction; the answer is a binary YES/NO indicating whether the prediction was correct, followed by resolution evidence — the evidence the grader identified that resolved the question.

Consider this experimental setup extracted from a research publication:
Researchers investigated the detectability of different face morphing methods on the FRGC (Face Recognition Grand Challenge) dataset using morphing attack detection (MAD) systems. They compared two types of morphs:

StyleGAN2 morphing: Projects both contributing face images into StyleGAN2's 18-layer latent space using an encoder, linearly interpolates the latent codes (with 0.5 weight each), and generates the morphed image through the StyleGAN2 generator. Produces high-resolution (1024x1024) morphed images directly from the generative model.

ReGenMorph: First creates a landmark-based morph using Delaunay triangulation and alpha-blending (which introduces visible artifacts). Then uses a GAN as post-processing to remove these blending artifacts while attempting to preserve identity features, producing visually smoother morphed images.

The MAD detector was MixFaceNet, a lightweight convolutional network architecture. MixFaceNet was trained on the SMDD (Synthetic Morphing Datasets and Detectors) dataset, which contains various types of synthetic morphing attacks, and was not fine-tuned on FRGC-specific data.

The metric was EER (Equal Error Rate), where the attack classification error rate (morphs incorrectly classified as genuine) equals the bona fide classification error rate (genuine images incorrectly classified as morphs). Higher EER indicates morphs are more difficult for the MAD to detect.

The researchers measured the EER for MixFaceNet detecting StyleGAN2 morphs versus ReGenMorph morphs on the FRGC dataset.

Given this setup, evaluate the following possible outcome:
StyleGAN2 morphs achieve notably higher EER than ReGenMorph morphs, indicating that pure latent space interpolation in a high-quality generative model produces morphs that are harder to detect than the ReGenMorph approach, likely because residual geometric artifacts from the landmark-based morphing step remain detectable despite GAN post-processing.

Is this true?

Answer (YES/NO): YES